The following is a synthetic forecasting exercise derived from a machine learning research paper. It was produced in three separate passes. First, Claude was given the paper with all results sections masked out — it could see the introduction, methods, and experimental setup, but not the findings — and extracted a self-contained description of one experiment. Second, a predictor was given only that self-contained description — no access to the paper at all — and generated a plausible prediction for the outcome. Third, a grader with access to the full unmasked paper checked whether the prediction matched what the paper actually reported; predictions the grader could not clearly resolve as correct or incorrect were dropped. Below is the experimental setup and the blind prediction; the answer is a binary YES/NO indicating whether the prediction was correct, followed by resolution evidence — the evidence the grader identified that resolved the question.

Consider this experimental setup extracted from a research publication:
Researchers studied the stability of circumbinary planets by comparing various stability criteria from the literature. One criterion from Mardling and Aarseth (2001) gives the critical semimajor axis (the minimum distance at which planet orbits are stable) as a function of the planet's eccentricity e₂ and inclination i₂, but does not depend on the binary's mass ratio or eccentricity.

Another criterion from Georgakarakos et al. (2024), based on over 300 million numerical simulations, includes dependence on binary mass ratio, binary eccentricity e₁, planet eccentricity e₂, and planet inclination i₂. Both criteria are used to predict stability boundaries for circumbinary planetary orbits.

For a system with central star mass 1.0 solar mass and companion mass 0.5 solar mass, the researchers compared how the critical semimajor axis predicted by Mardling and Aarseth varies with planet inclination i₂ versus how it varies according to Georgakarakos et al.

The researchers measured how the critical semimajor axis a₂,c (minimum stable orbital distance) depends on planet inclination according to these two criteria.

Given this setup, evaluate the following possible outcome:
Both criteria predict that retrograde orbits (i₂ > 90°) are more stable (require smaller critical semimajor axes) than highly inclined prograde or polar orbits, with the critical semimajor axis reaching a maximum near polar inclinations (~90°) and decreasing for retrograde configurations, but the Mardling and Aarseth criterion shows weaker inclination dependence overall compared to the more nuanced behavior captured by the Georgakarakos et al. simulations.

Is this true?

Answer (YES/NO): NO